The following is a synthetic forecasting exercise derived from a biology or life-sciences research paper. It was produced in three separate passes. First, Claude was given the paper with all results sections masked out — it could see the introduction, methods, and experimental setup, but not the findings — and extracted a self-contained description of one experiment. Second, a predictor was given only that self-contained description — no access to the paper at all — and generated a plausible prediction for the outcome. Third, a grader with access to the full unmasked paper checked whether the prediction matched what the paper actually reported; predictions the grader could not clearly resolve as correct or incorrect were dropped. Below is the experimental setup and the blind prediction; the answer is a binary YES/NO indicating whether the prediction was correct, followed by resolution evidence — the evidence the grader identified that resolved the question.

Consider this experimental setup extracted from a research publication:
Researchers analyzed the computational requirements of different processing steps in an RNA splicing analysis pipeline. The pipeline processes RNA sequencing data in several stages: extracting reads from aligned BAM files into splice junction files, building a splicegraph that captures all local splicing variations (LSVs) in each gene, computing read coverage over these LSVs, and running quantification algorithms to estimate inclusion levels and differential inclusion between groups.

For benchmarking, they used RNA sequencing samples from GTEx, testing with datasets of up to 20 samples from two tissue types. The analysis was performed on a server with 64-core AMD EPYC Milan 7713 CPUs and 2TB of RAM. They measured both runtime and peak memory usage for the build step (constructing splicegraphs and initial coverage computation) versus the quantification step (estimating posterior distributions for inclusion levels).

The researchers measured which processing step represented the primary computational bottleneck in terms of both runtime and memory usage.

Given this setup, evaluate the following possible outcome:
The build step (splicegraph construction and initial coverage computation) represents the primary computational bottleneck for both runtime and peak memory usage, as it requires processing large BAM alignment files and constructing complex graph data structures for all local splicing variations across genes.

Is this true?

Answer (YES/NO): YES